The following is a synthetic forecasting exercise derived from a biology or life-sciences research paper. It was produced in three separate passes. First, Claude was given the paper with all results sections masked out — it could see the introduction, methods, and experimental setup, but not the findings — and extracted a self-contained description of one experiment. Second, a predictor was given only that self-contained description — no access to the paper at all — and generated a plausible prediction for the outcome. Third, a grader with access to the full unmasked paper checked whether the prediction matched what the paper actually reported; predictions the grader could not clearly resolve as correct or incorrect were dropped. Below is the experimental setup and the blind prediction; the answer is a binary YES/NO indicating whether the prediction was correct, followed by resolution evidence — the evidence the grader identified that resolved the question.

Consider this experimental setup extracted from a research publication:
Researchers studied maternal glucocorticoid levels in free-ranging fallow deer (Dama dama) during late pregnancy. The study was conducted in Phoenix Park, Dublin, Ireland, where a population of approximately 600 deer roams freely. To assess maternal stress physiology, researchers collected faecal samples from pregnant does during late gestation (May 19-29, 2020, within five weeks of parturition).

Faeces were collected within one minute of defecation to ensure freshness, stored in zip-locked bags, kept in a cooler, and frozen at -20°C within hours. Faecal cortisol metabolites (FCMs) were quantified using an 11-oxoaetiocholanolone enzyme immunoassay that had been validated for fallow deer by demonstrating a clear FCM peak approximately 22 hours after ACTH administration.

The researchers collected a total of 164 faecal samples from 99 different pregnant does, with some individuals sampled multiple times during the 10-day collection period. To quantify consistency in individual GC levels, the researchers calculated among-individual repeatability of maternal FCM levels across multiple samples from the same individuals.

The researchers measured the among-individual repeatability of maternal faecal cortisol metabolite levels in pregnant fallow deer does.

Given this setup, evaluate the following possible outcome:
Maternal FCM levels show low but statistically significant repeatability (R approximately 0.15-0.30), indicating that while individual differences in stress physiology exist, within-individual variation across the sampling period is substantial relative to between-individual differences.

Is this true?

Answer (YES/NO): NO